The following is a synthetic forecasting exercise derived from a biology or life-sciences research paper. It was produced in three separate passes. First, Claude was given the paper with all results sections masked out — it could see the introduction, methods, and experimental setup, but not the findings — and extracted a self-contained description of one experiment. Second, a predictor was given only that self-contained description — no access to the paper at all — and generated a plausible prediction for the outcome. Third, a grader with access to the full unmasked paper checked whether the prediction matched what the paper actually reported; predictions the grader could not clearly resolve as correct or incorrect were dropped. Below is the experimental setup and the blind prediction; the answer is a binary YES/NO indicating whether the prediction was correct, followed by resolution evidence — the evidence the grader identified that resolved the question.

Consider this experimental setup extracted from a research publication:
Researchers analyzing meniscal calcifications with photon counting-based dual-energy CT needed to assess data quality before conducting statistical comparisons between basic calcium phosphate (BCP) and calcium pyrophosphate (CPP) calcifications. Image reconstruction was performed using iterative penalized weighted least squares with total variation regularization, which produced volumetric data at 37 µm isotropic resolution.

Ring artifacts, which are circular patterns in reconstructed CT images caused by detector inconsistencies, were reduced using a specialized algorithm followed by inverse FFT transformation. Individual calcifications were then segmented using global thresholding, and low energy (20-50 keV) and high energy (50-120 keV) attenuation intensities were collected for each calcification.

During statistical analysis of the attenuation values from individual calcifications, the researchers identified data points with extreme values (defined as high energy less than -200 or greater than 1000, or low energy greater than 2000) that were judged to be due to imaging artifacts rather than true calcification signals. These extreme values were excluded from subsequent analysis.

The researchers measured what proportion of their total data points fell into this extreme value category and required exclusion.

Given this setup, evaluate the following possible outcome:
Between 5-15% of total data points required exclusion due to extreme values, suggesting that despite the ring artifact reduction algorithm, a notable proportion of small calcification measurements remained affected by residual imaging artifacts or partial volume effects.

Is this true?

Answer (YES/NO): NO